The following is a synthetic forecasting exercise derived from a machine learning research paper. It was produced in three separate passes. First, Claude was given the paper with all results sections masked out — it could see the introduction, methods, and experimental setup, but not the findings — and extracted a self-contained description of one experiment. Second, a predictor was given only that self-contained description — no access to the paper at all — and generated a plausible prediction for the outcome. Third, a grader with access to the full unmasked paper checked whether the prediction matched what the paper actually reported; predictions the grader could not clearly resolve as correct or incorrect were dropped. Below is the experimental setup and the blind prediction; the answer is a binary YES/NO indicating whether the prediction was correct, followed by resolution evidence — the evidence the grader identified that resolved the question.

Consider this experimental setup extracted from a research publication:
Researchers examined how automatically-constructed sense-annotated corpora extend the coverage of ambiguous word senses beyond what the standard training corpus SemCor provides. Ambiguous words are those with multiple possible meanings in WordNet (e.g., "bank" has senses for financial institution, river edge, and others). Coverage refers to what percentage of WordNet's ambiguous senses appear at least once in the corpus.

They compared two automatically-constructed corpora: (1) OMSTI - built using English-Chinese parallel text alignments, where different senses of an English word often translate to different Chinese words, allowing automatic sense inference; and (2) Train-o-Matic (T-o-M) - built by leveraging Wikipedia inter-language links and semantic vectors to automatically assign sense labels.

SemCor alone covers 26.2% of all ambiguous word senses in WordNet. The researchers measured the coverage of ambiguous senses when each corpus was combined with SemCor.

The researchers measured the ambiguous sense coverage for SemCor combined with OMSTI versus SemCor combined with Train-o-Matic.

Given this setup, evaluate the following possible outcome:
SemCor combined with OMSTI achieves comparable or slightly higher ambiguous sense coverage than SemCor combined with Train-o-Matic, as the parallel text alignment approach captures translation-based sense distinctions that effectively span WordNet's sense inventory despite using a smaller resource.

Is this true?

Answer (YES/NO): NO